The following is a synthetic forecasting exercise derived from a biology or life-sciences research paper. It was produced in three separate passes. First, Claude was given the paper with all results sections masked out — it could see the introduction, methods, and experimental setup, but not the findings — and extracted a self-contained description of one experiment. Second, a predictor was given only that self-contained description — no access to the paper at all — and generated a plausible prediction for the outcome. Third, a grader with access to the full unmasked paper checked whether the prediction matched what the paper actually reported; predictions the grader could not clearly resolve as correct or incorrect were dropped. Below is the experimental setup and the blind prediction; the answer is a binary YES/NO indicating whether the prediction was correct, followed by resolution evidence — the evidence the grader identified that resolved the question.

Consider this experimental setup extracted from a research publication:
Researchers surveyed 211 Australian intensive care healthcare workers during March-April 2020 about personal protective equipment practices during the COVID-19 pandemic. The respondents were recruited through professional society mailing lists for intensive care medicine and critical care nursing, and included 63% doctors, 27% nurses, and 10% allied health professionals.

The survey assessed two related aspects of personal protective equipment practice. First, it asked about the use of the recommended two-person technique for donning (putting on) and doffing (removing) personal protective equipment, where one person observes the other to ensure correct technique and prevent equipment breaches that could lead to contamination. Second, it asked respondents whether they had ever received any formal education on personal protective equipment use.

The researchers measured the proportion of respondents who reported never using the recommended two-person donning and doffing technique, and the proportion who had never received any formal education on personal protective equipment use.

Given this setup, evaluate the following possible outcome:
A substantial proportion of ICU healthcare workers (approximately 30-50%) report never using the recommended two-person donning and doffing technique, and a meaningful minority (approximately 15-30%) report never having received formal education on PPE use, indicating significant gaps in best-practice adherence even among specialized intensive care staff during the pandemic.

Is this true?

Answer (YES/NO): NO